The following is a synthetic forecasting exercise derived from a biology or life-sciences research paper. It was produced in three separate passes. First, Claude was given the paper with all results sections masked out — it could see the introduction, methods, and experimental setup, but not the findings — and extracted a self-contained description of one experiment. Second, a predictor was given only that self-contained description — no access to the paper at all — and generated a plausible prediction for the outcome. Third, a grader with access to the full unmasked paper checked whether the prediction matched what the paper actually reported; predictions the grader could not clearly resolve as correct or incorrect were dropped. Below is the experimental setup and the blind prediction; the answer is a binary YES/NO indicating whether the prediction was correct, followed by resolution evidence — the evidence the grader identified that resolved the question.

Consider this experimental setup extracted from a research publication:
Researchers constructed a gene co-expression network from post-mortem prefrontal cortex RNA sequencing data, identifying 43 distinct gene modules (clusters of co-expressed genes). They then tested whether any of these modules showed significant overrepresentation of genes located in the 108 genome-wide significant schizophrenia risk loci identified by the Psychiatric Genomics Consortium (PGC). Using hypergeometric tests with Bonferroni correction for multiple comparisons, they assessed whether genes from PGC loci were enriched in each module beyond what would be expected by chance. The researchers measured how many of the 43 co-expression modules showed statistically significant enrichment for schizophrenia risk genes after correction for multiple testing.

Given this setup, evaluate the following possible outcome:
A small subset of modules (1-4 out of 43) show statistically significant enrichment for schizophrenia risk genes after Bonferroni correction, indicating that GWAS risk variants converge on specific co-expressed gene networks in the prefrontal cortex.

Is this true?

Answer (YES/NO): YES